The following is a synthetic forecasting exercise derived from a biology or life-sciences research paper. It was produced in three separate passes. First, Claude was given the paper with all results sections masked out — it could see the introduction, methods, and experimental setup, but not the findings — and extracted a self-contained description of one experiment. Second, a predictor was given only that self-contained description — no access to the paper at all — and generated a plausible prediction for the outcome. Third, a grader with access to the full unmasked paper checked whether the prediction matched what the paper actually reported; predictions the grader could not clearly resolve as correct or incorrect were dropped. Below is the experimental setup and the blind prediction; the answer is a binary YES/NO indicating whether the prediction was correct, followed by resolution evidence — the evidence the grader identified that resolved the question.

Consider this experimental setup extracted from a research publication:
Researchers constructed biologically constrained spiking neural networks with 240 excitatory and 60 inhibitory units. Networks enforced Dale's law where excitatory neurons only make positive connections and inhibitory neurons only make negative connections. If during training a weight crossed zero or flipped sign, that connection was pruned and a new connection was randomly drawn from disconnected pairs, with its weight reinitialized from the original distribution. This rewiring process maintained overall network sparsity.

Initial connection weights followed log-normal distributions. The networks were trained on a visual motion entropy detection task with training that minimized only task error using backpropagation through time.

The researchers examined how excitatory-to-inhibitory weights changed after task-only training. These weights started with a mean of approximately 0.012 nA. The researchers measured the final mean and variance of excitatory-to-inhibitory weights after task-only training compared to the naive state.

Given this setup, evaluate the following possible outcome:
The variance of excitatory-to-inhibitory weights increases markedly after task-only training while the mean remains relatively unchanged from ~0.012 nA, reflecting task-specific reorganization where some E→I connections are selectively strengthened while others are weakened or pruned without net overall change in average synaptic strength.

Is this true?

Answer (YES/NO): NO